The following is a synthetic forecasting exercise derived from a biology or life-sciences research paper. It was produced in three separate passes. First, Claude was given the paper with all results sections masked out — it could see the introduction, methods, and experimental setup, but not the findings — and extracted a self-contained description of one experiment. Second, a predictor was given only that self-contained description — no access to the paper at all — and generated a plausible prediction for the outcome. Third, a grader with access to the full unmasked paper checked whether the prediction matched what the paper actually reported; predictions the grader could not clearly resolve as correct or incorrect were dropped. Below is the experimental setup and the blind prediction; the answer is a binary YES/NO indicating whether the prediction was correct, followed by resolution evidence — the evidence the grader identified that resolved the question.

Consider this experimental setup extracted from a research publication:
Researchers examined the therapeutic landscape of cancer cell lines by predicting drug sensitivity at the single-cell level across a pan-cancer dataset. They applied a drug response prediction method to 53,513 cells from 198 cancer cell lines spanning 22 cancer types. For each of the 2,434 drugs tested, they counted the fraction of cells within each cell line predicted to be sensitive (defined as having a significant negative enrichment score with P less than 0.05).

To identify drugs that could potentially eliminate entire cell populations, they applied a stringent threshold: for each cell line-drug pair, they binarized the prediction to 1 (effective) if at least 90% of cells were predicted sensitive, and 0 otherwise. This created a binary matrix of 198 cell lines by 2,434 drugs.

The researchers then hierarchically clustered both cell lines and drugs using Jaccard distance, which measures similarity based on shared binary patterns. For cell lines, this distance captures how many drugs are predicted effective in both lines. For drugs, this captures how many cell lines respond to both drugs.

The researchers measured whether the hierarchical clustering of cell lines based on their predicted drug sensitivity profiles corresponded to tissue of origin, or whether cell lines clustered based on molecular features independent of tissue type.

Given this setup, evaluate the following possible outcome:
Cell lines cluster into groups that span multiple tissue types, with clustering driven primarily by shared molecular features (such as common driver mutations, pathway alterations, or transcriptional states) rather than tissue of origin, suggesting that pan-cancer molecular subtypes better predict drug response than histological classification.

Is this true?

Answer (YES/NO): YES